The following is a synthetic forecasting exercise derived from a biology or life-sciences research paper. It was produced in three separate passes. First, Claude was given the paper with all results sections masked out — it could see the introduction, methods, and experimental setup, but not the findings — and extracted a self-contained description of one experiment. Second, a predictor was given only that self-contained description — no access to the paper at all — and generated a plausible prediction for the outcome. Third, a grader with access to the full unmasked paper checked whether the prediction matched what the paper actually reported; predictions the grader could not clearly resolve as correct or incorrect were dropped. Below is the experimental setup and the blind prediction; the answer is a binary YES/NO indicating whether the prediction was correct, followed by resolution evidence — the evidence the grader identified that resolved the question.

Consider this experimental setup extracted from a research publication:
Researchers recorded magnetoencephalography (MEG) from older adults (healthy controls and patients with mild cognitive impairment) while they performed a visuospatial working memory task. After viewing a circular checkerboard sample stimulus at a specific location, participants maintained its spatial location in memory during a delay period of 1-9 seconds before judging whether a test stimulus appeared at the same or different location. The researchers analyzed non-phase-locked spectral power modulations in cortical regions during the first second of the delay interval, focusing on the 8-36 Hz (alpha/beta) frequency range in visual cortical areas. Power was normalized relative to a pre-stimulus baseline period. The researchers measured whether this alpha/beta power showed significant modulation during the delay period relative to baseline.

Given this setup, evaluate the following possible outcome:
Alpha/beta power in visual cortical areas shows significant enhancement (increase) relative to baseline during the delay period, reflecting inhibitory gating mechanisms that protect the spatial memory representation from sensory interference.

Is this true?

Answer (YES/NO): NO